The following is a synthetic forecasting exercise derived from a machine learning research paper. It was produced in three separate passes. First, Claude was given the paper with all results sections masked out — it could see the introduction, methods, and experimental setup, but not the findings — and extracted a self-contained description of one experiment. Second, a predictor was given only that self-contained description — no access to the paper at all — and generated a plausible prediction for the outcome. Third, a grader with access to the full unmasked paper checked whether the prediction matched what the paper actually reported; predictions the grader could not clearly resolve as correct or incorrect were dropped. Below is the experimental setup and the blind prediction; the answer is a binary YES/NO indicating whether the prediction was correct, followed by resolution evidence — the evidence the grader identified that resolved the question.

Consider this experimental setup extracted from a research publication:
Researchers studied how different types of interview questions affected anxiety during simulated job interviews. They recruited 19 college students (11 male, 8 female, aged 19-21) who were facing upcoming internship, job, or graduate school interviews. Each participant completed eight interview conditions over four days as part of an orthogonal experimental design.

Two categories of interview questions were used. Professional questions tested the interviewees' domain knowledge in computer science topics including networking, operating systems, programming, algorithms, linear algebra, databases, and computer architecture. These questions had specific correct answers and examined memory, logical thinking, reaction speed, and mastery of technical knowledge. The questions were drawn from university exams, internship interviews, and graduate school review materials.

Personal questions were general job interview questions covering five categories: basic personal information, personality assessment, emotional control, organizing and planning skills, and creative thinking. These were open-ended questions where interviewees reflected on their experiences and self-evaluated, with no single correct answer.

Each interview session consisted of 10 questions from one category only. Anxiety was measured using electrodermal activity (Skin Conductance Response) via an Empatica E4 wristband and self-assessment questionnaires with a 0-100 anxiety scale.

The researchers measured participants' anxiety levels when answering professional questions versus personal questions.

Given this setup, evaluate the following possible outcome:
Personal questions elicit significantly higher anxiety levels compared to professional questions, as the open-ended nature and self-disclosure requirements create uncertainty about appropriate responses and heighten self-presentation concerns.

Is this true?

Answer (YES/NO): NO